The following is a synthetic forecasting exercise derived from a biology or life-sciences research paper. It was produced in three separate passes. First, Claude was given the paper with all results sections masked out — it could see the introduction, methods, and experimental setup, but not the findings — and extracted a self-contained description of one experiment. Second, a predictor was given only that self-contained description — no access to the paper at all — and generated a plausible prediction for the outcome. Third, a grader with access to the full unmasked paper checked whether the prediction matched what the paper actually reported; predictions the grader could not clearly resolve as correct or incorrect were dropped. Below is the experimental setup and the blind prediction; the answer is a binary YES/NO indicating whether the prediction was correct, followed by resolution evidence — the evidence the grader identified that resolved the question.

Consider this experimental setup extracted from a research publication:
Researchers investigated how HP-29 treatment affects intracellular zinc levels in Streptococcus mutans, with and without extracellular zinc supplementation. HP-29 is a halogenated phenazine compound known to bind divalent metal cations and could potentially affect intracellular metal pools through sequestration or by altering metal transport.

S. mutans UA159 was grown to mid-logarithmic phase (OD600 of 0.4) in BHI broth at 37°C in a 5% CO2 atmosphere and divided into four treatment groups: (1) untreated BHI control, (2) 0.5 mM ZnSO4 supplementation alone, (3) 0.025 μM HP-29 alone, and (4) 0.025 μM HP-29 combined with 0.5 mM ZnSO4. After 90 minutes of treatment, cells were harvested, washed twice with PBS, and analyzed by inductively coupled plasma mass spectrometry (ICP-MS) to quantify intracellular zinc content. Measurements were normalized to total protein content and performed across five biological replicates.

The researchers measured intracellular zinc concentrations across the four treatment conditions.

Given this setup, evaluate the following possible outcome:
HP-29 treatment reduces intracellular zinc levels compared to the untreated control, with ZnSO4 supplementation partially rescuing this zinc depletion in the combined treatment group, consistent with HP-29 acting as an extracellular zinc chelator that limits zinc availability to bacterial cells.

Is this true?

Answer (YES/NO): NO